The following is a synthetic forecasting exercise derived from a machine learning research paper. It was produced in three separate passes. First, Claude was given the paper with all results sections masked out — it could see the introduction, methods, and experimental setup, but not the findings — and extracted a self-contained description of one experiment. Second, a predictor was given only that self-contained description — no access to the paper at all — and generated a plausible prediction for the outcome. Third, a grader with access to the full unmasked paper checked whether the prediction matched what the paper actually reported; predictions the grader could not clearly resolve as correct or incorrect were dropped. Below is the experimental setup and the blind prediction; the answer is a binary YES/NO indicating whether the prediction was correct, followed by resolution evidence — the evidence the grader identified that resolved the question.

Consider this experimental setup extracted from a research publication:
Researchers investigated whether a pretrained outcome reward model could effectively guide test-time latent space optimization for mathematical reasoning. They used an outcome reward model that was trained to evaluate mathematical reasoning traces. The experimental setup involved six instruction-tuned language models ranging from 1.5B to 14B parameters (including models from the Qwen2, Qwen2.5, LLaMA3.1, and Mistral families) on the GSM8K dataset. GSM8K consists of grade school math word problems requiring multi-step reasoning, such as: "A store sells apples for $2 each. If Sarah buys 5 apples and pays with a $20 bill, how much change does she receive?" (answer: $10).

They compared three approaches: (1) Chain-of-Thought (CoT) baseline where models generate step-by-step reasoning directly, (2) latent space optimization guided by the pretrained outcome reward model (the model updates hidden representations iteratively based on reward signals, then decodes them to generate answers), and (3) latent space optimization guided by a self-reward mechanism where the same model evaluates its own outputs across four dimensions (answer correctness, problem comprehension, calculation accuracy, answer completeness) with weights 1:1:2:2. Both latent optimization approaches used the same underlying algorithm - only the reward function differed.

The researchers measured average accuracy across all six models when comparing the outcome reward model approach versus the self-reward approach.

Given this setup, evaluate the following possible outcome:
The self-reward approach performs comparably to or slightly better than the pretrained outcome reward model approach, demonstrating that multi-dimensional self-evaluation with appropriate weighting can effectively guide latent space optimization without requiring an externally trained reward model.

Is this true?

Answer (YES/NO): NO